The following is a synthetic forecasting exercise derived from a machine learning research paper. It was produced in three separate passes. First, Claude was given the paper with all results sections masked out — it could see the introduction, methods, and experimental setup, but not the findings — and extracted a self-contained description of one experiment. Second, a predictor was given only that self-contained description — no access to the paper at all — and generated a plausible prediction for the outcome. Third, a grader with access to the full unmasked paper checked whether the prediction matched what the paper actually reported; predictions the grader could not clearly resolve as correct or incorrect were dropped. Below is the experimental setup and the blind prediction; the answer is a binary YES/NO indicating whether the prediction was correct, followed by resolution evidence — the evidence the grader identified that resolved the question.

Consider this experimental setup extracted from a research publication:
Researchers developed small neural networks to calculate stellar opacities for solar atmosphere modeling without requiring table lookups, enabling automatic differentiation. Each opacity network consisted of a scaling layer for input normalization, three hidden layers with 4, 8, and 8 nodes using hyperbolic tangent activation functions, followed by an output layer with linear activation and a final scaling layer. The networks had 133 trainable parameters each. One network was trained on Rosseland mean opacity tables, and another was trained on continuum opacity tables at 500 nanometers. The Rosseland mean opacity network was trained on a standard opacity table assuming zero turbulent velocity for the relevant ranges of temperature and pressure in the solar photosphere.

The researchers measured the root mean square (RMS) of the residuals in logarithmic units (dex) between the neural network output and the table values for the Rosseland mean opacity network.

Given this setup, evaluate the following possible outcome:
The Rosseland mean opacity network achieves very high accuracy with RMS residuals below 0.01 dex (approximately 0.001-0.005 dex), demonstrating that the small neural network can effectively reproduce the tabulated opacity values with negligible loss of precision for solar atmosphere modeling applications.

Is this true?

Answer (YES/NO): NO